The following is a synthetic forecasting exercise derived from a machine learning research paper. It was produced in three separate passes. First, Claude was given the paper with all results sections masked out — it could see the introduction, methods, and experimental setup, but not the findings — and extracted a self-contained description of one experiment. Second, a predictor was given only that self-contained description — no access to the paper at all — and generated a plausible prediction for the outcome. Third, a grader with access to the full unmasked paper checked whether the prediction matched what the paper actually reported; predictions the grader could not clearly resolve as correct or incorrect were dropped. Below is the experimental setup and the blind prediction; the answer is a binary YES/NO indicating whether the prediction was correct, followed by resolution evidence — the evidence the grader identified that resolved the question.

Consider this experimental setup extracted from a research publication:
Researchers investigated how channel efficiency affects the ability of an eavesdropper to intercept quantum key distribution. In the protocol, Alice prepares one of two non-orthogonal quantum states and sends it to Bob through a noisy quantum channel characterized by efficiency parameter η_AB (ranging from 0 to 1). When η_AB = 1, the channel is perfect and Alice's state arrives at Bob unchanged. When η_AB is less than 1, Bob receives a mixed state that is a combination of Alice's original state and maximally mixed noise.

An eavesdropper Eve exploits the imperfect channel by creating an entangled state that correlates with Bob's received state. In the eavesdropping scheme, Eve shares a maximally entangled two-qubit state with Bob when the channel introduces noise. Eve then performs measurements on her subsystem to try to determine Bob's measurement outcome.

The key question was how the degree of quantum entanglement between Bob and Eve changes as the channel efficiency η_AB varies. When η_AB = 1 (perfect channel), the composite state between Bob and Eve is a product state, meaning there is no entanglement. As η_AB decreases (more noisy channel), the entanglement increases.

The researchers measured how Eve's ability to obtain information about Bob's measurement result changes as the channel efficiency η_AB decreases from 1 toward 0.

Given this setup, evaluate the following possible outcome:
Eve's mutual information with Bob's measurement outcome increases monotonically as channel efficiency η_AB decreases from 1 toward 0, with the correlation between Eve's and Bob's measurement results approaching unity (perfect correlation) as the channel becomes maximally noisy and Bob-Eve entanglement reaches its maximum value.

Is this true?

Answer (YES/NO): NO